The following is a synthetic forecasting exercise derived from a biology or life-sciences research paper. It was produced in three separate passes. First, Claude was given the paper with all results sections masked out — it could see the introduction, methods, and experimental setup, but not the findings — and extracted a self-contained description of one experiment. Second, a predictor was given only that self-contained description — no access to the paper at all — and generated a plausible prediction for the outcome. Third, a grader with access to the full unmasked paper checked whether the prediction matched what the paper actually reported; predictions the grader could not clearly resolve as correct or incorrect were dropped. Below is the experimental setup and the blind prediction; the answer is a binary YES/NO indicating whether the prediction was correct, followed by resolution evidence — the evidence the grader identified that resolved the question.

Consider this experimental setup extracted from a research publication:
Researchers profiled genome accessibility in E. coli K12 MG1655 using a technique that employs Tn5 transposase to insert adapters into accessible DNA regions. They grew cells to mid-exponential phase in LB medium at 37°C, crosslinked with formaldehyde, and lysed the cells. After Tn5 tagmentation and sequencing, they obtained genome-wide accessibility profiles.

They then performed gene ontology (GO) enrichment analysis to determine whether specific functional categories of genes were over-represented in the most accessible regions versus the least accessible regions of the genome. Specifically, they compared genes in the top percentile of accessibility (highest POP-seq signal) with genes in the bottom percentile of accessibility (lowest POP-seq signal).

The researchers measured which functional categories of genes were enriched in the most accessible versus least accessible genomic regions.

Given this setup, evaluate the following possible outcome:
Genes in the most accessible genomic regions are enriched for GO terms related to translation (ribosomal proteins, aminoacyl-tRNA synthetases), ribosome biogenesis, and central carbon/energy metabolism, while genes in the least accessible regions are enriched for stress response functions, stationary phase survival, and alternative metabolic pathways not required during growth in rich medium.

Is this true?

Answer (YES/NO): NO